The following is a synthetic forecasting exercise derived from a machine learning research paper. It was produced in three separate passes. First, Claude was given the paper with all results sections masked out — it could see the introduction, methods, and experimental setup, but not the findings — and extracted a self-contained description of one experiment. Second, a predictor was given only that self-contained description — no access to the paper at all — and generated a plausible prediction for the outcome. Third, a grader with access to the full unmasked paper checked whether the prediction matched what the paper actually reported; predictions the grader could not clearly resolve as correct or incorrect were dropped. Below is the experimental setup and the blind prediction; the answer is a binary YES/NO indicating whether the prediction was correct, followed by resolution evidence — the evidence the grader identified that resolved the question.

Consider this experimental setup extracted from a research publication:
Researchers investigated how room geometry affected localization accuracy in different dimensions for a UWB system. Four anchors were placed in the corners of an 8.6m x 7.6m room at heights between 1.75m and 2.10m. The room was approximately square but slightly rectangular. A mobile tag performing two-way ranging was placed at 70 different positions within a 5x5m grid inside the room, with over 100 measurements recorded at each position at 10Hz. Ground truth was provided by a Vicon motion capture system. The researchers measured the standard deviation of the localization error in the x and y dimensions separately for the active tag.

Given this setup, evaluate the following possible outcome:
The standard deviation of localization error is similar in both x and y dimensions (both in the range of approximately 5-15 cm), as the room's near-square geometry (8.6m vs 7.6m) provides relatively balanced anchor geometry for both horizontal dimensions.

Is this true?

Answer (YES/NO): YES